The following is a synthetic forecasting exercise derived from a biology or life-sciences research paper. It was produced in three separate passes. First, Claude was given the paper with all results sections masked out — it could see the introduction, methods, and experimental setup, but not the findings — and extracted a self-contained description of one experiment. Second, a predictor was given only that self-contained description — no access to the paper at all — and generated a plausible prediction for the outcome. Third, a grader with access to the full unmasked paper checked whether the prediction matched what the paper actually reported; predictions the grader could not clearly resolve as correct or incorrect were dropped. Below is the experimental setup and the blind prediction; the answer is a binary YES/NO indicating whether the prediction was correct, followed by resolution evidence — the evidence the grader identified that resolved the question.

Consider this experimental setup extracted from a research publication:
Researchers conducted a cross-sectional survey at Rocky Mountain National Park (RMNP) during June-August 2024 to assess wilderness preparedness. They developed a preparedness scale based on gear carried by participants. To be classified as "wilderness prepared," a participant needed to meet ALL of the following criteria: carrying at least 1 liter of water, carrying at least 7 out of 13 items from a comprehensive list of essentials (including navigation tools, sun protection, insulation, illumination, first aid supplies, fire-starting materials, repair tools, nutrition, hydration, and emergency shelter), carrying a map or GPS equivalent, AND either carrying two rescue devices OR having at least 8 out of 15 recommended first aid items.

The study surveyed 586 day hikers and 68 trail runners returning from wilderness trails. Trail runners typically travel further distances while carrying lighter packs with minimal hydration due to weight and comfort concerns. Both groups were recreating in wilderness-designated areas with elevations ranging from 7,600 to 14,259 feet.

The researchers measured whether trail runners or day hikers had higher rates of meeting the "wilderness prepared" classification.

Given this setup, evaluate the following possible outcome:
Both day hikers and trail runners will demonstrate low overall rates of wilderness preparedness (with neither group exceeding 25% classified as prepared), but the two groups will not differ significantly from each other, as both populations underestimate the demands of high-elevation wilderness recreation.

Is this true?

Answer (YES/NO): NO